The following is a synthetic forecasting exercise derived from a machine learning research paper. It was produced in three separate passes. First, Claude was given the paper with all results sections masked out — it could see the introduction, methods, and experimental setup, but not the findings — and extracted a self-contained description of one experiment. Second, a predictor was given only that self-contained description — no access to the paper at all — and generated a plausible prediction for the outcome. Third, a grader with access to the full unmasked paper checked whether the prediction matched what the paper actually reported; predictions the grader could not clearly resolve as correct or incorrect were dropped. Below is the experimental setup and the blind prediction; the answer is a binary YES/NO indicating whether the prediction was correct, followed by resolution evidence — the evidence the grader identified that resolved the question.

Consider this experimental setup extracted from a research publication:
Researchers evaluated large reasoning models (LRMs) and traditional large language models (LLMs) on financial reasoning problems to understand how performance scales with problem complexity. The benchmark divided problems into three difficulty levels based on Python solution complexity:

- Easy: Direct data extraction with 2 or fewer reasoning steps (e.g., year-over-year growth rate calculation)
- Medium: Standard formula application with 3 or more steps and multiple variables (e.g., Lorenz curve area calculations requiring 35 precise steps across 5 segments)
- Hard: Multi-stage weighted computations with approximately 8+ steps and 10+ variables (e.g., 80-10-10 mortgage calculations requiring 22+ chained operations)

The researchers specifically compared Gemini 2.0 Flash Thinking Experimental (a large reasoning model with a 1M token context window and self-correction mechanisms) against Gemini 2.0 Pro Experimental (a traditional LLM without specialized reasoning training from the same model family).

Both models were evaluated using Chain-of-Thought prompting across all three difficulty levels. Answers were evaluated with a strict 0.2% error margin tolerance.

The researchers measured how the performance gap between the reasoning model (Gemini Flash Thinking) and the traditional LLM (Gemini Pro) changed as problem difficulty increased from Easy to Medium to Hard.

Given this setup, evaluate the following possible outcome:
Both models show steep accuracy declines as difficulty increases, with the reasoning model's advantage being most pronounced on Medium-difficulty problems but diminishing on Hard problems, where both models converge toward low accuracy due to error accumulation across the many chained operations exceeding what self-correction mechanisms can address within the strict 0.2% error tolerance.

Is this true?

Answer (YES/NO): NO